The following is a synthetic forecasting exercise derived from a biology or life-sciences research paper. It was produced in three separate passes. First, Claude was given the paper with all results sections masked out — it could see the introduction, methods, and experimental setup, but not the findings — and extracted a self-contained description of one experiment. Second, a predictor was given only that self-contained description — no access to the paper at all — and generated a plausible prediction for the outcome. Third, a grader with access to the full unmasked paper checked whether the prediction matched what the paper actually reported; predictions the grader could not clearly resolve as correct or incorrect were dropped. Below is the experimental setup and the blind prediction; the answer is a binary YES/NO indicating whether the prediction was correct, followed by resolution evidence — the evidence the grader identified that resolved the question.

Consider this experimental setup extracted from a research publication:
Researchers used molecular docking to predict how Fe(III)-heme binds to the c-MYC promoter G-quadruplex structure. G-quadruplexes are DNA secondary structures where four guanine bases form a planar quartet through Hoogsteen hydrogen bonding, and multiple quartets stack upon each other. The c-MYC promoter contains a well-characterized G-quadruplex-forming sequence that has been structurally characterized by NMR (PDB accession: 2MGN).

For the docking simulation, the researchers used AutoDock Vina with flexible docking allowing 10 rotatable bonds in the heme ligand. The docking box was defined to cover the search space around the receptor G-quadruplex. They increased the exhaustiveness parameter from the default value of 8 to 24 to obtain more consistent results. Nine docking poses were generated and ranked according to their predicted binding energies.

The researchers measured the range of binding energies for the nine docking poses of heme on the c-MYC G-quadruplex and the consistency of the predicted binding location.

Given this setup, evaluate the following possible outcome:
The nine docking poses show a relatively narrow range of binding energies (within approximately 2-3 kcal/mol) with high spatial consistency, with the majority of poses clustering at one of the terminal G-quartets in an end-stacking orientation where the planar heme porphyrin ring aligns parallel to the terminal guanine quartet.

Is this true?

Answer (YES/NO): YES